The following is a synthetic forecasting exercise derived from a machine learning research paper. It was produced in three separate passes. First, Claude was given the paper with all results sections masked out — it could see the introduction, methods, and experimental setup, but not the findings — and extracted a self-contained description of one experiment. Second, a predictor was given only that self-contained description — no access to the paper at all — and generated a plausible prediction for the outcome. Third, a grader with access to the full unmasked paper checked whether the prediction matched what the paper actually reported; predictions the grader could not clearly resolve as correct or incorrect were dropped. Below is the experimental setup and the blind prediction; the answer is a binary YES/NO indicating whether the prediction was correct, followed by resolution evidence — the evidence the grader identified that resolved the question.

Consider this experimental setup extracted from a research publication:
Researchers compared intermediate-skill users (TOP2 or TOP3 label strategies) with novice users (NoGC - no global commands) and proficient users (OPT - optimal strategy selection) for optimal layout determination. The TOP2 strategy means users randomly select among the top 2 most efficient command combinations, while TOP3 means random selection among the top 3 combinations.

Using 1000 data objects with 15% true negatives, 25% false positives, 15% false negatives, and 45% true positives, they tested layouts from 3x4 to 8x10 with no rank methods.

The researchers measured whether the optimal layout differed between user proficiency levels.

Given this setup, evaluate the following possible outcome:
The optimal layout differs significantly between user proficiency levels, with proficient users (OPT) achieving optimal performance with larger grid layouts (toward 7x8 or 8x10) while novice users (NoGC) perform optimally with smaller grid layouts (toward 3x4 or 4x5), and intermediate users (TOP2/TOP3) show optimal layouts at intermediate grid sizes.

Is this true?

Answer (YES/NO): NO